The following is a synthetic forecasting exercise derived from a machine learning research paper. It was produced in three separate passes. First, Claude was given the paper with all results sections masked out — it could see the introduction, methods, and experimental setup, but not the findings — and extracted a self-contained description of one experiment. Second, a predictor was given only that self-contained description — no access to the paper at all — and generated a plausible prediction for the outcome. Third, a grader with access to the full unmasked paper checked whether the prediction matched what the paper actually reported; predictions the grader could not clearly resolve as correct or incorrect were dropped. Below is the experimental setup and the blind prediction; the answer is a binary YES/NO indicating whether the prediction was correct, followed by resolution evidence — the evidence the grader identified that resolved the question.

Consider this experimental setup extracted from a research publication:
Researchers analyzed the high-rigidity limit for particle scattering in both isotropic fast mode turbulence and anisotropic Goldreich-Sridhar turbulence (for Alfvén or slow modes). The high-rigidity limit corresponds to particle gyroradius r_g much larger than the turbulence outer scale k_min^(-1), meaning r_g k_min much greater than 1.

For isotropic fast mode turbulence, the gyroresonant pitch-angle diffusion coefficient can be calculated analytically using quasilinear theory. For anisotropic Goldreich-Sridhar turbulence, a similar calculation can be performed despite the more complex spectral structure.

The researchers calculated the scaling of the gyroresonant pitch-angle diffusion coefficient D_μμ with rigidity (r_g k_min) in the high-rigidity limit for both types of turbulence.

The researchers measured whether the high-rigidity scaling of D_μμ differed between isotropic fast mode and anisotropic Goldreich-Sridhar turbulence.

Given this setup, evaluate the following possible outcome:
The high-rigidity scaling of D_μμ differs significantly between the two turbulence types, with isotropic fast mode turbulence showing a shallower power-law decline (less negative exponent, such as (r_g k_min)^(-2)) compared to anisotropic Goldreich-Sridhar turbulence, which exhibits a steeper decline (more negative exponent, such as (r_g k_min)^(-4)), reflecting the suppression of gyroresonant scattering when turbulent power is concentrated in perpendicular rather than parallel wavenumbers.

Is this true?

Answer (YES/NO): NO